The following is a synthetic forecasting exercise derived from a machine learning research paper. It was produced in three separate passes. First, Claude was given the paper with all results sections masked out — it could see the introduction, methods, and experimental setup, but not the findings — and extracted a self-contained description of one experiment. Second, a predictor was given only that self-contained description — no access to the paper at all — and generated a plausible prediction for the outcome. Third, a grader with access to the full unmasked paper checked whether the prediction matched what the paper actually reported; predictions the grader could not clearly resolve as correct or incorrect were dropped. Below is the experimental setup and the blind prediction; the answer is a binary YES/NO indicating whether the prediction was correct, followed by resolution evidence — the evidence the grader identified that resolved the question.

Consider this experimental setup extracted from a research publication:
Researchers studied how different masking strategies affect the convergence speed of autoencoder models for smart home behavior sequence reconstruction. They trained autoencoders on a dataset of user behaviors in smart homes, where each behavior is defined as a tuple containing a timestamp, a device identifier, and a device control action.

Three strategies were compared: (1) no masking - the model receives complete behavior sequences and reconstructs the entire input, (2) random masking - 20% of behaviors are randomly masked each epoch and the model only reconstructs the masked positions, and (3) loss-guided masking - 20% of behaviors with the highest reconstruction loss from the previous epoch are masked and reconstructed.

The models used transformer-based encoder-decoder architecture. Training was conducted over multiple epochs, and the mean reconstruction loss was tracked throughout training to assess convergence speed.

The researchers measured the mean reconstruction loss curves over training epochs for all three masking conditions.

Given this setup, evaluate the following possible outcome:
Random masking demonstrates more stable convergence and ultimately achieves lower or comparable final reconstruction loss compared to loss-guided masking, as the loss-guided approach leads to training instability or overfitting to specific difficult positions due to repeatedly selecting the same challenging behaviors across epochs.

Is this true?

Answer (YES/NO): NO